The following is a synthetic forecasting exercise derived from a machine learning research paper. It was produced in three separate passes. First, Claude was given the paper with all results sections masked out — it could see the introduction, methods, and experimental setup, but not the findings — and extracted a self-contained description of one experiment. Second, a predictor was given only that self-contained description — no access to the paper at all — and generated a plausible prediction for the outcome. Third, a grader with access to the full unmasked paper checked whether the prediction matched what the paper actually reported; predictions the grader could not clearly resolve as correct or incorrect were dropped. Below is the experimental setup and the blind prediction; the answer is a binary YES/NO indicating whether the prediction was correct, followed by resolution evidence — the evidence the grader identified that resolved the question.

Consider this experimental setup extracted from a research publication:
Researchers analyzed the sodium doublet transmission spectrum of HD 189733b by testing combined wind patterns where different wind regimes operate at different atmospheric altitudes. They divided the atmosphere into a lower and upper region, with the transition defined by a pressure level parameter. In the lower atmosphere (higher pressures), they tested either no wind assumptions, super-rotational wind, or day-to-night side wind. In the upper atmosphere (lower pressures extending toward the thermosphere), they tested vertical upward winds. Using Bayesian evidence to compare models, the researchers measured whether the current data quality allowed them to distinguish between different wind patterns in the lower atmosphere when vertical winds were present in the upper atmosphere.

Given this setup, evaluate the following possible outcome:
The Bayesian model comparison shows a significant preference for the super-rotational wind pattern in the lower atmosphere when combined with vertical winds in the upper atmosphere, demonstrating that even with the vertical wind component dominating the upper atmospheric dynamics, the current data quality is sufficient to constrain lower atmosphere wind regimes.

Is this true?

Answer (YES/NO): NO